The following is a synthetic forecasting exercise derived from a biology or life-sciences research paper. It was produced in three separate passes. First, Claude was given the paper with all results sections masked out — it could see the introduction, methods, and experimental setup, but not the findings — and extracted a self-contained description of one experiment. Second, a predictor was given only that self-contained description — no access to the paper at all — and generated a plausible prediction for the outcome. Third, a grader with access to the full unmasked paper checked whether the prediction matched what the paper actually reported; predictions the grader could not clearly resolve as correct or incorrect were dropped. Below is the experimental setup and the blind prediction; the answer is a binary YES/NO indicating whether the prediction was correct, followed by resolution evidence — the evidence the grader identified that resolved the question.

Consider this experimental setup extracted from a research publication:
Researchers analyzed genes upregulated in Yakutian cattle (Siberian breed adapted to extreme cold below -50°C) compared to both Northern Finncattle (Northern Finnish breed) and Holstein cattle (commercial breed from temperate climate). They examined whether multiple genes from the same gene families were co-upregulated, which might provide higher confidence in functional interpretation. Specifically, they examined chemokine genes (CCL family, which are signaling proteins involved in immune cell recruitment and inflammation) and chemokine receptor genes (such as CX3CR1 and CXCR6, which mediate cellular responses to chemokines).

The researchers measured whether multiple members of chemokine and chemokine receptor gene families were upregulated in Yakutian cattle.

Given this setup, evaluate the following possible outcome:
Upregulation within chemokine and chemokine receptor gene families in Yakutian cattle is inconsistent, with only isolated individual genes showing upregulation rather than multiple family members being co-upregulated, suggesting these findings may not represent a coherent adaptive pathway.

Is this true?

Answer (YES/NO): NO